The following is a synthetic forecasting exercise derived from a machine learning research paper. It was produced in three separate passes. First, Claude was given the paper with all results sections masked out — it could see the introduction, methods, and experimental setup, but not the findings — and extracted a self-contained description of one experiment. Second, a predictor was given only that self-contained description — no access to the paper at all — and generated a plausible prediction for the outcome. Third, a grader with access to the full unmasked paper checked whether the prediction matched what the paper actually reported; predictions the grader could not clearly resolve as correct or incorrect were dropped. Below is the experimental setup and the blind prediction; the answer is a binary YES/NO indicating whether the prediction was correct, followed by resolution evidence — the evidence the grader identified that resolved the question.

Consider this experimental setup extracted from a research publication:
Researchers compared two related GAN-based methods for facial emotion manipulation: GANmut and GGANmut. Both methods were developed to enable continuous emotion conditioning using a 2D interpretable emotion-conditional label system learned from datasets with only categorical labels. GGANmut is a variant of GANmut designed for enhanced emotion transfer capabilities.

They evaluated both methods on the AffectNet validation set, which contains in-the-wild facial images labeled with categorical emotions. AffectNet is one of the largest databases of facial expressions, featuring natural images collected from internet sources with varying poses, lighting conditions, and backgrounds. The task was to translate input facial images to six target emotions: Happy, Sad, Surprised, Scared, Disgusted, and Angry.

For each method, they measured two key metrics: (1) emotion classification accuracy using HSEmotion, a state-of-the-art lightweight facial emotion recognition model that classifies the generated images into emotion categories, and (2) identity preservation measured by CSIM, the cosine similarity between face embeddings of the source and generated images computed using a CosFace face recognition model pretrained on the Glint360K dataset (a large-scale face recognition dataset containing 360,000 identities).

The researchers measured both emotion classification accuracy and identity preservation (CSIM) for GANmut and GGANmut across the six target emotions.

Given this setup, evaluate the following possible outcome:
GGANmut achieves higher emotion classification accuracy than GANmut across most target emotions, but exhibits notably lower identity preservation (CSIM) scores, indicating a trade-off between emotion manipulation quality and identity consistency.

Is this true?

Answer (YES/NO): YES